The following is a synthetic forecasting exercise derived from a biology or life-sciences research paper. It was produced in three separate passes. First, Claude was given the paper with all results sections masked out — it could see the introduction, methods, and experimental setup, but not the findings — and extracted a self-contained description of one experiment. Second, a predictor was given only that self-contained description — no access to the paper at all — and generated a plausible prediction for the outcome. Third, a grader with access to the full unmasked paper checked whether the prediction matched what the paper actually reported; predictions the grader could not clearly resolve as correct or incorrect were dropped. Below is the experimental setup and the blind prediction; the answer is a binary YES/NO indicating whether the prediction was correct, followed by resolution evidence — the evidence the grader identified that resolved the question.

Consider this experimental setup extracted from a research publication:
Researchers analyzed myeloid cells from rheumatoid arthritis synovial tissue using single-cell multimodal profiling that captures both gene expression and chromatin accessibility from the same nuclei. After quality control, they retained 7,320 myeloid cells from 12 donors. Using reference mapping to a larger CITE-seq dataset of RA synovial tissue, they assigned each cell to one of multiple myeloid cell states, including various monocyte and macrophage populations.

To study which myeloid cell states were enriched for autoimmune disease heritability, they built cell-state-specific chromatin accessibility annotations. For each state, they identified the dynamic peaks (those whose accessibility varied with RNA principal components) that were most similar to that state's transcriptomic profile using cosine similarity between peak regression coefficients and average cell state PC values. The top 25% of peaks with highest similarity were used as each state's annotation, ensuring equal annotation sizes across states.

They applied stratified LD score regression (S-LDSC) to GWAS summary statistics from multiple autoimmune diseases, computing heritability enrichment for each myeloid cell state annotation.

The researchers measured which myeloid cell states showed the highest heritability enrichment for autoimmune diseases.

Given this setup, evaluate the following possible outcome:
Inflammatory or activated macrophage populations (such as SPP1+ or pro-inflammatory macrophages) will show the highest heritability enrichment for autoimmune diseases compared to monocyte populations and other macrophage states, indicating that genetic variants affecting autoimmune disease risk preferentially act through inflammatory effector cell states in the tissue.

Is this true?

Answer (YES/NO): NO